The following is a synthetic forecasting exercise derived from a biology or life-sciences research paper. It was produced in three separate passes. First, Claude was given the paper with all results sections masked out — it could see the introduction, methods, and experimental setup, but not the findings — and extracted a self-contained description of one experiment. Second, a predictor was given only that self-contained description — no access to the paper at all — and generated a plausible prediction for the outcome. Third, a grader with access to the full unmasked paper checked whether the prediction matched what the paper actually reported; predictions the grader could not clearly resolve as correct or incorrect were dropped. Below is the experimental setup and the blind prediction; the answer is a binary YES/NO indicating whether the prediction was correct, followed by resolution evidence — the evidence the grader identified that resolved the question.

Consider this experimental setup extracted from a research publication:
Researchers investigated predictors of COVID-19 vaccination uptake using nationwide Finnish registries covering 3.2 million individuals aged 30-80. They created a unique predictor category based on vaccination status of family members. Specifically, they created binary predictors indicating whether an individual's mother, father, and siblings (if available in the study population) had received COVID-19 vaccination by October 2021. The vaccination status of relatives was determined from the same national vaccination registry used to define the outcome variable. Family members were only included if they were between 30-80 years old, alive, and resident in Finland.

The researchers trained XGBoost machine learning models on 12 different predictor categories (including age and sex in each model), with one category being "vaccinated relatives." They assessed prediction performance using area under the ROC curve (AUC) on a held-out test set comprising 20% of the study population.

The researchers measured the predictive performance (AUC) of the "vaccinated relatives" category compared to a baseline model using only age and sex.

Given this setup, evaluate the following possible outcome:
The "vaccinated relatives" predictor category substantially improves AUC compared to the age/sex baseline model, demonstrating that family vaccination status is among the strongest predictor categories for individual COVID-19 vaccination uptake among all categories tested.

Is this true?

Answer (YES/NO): NO